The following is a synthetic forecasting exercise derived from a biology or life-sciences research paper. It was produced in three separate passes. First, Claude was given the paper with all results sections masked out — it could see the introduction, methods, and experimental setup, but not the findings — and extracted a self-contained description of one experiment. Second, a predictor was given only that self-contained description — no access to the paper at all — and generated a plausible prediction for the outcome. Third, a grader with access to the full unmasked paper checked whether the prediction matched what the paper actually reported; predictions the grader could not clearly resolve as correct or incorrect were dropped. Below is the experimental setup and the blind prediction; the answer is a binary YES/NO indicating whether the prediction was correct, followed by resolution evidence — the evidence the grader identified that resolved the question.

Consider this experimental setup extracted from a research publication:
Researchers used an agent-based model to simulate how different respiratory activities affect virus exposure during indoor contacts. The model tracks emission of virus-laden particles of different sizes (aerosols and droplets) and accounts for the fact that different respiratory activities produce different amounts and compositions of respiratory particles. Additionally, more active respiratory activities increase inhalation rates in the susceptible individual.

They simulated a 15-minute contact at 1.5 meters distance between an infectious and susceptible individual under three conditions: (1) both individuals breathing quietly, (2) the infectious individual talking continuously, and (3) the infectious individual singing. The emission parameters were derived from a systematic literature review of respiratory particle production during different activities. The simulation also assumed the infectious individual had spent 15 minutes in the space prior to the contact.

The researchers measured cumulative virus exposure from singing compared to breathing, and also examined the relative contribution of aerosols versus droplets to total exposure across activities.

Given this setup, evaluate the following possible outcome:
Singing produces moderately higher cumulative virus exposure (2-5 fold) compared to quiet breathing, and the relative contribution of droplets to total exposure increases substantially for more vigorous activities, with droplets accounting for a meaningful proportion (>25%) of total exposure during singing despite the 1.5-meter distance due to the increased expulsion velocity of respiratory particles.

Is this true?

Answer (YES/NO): NO